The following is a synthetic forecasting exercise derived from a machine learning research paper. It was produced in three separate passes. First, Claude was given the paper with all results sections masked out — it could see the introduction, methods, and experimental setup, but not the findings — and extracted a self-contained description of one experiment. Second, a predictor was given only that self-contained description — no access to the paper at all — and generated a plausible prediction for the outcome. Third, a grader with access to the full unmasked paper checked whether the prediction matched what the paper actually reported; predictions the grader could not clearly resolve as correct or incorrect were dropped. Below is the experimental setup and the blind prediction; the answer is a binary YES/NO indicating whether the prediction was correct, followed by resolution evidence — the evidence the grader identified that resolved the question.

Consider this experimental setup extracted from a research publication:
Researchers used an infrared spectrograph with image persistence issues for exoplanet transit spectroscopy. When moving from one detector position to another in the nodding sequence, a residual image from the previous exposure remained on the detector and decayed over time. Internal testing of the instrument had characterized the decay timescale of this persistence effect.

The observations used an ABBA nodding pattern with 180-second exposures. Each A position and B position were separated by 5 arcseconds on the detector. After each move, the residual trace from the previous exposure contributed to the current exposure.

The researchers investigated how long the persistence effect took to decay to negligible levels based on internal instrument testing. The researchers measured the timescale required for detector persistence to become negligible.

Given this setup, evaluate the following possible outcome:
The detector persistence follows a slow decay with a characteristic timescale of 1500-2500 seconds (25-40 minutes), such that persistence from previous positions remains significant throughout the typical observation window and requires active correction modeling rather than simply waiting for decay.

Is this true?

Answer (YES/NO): NO